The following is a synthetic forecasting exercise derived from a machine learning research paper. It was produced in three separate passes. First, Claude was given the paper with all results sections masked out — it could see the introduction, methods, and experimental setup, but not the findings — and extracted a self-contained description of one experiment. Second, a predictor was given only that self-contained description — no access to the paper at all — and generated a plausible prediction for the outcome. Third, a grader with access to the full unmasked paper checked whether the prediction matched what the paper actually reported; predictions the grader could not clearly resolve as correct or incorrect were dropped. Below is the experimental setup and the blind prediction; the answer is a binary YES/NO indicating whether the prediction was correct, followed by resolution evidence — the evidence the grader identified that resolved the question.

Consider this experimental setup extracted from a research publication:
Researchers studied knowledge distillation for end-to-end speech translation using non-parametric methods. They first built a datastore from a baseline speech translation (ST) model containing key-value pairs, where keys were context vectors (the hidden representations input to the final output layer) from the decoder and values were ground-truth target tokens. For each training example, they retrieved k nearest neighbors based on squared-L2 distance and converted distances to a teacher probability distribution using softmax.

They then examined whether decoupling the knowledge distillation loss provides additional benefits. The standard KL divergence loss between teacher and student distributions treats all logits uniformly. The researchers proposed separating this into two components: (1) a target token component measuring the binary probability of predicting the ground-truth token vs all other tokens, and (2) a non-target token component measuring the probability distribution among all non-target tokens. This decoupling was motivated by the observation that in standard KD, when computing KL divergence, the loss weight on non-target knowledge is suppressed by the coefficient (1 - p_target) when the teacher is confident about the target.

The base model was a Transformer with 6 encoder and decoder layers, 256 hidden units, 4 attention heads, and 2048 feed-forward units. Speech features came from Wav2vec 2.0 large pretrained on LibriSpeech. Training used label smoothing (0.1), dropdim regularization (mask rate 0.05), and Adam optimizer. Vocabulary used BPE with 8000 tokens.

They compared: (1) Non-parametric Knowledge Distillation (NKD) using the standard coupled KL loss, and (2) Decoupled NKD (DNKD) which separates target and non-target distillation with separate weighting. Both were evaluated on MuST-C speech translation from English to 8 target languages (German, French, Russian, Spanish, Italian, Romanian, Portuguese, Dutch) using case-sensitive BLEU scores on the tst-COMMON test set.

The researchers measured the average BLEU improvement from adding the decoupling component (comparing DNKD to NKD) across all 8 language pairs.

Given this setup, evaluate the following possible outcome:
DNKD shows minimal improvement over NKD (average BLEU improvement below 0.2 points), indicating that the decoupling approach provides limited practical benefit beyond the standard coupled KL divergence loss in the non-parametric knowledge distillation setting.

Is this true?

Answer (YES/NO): NO